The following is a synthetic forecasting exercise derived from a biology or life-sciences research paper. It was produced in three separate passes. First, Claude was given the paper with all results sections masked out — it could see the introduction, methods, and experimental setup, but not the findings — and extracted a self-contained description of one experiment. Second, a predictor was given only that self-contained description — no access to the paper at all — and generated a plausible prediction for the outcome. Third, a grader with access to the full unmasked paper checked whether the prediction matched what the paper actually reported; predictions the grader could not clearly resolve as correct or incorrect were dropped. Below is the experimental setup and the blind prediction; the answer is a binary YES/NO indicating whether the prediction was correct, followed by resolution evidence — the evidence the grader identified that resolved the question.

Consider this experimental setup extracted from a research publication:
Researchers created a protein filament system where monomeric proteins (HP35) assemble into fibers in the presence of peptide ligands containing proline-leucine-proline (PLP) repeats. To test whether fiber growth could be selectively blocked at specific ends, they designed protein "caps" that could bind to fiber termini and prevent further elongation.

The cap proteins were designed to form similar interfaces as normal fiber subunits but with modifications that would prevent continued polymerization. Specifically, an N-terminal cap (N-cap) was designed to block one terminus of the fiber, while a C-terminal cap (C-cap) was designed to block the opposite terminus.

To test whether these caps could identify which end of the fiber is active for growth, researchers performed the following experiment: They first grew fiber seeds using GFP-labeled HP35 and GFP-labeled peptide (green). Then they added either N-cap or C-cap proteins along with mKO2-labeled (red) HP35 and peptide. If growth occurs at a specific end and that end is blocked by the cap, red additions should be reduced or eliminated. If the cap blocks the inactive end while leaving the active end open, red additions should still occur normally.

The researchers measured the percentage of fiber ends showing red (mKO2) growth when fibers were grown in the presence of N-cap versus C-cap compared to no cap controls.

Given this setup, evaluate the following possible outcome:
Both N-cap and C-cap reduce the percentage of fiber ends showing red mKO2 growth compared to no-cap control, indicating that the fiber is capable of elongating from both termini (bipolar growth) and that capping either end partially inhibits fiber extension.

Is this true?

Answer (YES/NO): NO